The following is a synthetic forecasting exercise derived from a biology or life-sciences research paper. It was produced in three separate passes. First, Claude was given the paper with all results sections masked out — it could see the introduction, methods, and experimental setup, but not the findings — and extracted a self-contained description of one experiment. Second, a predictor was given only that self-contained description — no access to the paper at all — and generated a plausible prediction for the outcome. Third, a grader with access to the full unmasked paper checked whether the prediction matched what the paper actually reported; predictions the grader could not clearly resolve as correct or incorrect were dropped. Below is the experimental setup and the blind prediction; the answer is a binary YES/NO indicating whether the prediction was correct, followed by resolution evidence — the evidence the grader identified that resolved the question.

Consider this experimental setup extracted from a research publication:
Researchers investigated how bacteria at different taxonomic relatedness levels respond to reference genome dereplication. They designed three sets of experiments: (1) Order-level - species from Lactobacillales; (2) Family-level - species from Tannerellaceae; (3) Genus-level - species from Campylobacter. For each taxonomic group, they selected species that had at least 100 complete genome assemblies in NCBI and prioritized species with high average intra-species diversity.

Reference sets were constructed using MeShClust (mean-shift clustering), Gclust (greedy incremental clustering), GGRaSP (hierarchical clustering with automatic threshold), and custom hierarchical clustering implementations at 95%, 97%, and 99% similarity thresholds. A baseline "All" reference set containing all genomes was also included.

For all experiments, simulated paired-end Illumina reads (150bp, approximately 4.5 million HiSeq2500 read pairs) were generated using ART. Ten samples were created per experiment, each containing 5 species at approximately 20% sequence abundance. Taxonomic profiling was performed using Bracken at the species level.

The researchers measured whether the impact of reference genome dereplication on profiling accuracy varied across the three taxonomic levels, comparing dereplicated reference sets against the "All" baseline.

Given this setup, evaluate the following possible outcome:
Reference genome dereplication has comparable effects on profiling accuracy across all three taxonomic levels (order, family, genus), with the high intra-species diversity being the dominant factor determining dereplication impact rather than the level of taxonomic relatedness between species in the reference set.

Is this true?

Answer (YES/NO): NO